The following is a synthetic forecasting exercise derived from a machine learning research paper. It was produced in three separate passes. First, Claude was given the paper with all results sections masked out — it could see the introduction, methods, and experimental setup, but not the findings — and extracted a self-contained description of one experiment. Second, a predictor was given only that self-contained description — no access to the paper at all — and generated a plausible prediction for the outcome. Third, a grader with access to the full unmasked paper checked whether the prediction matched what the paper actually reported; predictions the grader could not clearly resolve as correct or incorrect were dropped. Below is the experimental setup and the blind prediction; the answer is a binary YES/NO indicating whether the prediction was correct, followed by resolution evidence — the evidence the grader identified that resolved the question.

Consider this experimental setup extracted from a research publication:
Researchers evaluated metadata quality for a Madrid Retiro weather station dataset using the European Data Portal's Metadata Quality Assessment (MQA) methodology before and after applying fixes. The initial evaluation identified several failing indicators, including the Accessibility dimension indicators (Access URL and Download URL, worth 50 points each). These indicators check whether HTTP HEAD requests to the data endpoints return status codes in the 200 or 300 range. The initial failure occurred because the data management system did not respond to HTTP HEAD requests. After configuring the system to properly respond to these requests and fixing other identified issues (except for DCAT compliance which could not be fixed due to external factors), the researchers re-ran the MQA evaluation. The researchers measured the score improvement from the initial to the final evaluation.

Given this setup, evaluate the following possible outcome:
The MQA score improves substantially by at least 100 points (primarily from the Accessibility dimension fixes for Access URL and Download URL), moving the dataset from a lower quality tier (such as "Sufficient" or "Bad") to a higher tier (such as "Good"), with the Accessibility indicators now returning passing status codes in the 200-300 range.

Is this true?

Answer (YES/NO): NO